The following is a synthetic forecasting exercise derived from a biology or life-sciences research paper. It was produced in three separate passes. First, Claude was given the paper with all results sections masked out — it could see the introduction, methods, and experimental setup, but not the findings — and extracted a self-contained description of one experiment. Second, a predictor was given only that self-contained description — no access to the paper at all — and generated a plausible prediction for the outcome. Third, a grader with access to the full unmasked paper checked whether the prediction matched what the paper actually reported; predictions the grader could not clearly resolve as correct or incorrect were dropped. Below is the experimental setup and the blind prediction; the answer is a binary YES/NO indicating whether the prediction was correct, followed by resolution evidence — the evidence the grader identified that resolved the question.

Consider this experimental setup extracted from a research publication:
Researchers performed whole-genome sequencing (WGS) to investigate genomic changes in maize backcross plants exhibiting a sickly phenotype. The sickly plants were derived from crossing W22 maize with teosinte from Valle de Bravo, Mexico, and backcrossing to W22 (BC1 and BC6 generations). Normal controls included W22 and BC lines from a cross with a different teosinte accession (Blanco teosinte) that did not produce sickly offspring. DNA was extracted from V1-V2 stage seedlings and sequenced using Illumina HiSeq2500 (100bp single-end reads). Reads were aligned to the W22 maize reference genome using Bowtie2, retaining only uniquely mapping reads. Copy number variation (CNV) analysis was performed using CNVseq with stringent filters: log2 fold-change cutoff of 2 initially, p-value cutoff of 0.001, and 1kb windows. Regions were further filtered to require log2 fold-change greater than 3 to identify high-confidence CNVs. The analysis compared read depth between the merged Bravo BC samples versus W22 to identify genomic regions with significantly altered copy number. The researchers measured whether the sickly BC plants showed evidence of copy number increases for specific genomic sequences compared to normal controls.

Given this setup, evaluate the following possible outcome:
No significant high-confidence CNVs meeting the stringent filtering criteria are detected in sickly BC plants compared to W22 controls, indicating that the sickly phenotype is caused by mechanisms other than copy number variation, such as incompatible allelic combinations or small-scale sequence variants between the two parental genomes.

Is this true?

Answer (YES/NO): NO